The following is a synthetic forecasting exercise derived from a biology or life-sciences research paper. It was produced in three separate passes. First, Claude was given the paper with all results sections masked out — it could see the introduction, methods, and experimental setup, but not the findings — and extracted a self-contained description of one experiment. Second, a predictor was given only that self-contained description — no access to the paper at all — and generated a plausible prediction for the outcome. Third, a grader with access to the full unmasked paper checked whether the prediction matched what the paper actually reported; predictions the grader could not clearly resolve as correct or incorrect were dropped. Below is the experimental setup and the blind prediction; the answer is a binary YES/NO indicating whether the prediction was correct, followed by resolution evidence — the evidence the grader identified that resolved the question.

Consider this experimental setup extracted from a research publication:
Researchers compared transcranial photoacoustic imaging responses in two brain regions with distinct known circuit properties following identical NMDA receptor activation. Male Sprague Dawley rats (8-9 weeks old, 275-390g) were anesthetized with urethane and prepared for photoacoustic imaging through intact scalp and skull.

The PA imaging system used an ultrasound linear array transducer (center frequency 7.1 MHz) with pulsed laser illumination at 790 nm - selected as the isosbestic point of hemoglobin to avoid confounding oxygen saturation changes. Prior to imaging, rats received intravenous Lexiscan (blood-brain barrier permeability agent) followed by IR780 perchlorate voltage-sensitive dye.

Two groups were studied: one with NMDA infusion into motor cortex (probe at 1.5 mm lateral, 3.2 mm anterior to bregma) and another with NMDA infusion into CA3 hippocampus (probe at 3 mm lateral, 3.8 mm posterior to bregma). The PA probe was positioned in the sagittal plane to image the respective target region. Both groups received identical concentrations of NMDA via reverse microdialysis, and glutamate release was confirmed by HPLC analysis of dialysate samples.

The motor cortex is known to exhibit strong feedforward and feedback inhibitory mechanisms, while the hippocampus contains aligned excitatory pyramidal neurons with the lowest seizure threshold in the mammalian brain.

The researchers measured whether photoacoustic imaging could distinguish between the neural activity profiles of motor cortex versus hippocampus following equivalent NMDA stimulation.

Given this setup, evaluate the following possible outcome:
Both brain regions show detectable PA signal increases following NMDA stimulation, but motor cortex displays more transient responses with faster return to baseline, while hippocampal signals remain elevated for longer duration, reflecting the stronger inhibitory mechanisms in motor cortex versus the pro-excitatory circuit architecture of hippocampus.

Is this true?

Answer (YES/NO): NO